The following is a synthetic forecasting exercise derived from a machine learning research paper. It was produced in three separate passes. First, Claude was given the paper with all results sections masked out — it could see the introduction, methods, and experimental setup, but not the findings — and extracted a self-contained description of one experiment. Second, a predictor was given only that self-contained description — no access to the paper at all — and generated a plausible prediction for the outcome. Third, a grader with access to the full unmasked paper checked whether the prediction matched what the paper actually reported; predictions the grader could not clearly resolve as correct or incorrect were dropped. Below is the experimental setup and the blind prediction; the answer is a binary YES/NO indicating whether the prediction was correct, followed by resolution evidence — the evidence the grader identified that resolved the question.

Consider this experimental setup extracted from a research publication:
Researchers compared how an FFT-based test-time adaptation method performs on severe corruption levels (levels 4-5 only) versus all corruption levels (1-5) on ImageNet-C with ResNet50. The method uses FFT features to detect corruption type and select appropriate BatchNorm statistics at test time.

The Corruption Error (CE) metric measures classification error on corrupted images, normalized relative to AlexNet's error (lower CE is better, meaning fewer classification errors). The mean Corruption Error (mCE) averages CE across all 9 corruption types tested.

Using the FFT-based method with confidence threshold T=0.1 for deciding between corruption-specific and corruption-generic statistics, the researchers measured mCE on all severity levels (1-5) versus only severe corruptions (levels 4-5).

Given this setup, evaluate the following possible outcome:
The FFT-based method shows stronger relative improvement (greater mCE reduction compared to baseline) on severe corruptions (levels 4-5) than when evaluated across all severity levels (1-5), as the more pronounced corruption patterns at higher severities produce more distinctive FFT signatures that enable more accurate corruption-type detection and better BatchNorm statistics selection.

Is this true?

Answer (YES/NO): YES